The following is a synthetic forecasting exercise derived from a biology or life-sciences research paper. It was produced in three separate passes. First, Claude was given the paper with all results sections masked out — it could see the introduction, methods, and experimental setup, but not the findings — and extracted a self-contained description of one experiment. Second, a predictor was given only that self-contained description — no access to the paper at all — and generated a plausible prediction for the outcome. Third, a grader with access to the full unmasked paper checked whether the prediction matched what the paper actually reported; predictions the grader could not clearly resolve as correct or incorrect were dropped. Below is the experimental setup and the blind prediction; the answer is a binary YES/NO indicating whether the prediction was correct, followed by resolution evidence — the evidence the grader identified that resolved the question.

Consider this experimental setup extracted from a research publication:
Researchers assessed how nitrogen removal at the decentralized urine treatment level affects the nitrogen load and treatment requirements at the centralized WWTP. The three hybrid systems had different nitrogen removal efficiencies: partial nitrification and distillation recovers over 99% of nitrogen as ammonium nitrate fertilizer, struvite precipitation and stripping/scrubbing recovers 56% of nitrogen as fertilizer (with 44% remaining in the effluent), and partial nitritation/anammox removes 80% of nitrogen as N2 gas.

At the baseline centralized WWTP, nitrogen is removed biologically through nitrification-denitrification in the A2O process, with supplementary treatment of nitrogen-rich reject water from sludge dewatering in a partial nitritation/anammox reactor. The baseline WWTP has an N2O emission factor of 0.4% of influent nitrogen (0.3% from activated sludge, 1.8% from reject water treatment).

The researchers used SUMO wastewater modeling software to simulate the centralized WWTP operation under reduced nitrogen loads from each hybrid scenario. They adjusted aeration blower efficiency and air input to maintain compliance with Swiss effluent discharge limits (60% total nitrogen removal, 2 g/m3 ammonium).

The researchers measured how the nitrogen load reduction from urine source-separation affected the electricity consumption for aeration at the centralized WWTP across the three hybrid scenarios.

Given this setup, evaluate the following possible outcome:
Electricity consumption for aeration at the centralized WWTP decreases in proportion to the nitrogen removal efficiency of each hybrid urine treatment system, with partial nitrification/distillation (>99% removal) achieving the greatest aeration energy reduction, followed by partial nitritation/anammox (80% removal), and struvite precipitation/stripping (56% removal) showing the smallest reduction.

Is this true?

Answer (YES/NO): YES